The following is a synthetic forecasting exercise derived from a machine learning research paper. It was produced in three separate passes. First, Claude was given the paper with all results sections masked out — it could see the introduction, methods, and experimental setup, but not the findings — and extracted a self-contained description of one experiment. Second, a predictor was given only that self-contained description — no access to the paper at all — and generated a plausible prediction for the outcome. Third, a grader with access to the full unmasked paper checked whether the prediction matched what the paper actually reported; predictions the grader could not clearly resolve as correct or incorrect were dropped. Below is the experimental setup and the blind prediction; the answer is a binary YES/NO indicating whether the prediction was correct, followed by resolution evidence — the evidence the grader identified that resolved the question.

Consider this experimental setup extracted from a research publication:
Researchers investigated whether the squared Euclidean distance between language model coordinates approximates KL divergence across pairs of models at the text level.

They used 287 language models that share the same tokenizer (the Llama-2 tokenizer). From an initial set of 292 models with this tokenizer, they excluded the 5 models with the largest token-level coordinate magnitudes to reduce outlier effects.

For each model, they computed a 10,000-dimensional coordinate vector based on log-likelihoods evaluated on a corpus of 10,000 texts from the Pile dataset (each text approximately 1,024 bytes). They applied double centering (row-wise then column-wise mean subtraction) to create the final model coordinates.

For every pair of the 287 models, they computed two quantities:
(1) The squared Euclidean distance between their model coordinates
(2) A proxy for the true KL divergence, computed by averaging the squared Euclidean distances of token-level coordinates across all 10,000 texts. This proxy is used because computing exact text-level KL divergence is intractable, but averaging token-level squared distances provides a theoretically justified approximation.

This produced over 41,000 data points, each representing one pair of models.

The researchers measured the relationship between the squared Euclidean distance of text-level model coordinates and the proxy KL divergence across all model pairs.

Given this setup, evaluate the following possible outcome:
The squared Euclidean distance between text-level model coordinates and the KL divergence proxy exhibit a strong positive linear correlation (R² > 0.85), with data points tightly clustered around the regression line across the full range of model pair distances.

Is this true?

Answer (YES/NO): NO